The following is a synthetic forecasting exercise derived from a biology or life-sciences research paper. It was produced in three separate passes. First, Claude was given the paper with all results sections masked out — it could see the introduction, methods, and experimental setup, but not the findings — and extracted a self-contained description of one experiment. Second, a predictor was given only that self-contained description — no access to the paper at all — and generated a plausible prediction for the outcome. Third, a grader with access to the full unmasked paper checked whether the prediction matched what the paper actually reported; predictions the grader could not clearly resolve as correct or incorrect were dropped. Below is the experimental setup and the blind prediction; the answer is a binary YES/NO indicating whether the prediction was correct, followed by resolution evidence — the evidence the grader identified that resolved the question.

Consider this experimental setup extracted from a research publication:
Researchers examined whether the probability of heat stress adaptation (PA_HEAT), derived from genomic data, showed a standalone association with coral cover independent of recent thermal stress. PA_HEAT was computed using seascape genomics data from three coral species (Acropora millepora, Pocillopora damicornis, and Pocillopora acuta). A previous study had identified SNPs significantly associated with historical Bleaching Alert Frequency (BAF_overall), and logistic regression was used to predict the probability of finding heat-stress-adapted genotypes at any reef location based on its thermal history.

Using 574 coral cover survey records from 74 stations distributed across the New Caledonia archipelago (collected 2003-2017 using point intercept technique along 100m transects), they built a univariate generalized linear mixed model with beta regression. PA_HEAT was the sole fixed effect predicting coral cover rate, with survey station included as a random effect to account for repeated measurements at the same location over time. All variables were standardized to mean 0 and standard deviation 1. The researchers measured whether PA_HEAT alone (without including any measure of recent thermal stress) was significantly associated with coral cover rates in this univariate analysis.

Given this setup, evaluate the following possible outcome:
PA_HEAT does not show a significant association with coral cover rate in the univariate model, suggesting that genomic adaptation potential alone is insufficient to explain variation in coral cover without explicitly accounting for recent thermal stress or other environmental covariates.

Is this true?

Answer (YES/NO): YES